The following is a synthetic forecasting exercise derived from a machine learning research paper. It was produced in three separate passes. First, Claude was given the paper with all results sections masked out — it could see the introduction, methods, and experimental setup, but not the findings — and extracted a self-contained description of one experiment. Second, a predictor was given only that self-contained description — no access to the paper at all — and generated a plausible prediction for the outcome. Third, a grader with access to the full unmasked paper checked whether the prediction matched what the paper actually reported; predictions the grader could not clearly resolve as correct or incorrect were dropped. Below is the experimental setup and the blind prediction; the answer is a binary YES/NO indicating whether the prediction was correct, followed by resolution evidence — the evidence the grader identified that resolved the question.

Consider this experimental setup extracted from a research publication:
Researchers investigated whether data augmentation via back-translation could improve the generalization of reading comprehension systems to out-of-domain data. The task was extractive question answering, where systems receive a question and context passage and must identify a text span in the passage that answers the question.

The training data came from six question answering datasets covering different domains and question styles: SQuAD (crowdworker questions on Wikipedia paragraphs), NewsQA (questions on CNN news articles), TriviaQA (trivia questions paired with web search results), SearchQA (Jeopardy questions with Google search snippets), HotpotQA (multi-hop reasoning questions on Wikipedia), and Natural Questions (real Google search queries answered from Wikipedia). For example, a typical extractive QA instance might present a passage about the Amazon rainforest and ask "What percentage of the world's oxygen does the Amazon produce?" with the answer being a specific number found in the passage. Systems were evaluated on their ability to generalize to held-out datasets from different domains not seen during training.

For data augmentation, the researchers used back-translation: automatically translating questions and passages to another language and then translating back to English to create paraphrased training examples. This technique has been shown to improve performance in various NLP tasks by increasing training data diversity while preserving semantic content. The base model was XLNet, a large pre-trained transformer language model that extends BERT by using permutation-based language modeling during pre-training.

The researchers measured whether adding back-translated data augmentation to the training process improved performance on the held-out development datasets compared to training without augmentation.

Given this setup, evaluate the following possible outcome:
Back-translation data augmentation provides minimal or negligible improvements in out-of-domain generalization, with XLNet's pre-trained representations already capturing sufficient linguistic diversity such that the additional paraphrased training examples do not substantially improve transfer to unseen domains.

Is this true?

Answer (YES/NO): YES